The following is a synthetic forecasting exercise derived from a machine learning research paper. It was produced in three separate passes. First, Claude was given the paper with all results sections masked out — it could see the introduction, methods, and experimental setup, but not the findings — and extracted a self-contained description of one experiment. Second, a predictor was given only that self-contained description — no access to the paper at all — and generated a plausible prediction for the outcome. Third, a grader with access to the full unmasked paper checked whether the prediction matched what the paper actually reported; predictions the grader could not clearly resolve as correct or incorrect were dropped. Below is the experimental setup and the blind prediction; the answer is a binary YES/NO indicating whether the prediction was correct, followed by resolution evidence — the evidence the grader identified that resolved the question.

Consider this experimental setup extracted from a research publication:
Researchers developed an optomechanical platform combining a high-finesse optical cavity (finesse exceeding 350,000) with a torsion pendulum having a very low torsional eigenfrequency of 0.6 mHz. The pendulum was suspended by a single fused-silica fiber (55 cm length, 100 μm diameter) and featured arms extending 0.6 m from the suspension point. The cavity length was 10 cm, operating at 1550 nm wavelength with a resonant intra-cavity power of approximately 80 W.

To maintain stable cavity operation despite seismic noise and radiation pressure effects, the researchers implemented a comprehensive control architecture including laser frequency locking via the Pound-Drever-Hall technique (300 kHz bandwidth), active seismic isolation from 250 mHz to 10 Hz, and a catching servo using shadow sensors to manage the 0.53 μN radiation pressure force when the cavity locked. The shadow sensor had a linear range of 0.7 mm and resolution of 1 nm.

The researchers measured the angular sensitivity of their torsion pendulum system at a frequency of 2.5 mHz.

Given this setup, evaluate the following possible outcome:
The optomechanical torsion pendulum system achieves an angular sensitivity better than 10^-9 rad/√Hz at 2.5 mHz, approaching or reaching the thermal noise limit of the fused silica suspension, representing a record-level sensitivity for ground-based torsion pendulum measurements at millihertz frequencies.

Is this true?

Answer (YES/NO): NO